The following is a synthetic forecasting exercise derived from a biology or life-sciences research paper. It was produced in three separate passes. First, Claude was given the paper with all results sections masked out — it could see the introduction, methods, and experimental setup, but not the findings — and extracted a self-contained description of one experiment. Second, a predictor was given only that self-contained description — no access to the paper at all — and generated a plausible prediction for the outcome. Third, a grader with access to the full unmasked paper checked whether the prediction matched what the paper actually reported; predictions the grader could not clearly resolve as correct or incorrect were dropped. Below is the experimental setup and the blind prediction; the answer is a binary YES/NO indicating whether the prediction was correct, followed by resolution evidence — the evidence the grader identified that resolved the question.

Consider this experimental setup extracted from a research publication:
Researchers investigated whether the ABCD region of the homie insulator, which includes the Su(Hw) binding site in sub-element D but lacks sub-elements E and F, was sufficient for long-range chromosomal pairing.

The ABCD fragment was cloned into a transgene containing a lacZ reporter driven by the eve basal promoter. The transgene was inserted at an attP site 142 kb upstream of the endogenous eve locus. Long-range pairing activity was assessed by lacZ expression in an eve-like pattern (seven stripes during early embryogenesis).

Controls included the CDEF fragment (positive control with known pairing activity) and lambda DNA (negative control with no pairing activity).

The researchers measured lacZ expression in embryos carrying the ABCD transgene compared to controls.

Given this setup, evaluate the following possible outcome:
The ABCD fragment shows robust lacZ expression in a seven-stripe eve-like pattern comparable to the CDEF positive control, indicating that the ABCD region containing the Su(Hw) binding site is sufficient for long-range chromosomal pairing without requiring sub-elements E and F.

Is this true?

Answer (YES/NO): NO